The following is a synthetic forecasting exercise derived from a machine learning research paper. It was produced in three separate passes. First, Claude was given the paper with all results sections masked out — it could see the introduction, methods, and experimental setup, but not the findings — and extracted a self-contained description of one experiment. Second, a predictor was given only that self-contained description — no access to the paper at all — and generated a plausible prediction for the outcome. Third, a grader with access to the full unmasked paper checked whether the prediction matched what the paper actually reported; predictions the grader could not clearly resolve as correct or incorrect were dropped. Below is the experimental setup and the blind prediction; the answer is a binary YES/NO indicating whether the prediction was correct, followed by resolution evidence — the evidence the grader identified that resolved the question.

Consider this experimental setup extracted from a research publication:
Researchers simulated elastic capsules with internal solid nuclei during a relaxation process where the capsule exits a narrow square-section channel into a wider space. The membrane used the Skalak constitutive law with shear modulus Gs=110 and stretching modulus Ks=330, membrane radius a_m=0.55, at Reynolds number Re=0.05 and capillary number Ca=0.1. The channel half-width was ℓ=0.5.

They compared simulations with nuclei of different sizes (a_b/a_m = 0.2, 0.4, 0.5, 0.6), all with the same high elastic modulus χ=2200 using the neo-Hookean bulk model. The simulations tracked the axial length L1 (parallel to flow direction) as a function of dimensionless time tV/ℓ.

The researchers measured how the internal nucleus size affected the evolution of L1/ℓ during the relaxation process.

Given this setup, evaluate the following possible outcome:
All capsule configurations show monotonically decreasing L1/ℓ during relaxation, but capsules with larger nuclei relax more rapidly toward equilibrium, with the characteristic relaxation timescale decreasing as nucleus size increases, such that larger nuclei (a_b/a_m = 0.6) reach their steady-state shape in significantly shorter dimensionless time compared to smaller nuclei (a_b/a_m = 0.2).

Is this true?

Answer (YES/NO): NO